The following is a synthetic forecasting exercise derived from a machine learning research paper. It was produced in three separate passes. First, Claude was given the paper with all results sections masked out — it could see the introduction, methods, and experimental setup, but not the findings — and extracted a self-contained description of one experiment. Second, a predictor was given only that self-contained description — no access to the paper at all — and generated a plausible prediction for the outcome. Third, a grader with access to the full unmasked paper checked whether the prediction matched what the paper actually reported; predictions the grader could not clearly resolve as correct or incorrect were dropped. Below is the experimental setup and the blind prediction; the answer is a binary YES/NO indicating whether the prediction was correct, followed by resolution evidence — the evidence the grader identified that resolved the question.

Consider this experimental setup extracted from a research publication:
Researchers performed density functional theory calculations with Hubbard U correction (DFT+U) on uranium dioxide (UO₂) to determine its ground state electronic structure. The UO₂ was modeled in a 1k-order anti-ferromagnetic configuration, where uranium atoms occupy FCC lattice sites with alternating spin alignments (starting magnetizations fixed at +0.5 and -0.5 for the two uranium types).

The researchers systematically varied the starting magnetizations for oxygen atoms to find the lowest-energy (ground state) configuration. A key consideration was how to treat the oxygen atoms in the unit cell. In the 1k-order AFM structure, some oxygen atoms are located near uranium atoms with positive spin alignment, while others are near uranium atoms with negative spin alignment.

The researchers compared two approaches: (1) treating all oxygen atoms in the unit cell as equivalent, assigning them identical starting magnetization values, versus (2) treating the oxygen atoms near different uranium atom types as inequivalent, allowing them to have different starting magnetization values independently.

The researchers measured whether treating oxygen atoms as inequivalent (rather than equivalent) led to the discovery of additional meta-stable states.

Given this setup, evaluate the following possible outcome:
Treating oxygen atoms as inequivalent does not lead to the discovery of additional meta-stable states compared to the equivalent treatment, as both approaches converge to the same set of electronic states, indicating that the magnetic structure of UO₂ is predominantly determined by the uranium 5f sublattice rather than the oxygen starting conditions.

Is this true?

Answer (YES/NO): NO